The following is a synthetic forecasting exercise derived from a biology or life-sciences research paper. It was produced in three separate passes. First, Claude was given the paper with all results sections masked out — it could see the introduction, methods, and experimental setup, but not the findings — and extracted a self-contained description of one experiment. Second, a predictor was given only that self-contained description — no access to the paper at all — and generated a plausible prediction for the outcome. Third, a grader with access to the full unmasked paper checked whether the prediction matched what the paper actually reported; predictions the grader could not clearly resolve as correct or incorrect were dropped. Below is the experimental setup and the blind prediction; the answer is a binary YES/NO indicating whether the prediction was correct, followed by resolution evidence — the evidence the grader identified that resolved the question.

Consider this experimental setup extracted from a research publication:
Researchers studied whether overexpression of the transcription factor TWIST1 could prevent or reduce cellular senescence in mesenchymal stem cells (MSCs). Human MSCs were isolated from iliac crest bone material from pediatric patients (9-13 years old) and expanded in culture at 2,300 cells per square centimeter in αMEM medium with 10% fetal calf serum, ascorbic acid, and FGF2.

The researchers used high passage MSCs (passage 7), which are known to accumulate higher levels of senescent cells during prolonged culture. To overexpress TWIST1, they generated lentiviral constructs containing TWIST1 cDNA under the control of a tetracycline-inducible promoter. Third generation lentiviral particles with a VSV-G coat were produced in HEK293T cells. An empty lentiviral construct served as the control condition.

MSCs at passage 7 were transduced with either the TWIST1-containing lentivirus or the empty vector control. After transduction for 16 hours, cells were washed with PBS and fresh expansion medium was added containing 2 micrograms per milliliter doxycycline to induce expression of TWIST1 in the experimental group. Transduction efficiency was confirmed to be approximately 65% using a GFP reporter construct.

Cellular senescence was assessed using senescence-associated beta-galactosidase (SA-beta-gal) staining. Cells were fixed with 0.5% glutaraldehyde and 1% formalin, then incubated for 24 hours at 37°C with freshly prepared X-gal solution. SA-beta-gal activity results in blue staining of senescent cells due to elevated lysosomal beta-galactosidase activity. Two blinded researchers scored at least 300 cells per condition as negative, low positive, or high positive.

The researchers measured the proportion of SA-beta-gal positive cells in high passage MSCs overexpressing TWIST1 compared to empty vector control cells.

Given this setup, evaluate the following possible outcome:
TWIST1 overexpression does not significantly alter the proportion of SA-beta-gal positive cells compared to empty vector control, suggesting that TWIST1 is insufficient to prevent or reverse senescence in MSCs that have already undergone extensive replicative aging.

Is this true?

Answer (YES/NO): NO